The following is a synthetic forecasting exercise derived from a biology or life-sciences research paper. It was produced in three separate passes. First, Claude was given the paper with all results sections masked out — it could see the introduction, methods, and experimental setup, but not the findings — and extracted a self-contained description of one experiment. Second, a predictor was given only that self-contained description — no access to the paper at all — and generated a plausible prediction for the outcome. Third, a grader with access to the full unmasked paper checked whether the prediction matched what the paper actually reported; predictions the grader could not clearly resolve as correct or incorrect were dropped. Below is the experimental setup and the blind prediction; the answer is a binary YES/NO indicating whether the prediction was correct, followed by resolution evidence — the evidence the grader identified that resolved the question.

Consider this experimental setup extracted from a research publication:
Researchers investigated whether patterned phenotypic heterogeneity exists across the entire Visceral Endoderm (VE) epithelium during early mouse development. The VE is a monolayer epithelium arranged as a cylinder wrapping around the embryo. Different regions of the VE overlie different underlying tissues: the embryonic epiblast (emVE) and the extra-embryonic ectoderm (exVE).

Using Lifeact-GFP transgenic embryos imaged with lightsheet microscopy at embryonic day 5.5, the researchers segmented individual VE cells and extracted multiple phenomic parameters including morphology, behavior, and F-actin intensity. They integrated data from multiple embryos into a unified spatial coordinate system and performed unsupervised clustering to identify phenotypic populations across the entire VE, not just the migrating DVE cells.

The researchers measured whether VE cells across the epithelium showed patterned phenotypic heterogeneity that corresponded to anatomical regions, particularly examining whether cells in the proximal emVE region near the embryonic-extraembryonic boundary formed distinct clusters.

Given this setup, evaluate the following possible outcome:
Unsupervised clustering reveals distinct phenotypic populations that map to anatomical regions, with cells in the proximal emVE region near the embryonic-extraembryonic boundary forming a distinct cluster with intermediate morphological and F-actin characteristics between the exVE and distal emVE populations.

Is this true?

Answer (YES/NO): NO